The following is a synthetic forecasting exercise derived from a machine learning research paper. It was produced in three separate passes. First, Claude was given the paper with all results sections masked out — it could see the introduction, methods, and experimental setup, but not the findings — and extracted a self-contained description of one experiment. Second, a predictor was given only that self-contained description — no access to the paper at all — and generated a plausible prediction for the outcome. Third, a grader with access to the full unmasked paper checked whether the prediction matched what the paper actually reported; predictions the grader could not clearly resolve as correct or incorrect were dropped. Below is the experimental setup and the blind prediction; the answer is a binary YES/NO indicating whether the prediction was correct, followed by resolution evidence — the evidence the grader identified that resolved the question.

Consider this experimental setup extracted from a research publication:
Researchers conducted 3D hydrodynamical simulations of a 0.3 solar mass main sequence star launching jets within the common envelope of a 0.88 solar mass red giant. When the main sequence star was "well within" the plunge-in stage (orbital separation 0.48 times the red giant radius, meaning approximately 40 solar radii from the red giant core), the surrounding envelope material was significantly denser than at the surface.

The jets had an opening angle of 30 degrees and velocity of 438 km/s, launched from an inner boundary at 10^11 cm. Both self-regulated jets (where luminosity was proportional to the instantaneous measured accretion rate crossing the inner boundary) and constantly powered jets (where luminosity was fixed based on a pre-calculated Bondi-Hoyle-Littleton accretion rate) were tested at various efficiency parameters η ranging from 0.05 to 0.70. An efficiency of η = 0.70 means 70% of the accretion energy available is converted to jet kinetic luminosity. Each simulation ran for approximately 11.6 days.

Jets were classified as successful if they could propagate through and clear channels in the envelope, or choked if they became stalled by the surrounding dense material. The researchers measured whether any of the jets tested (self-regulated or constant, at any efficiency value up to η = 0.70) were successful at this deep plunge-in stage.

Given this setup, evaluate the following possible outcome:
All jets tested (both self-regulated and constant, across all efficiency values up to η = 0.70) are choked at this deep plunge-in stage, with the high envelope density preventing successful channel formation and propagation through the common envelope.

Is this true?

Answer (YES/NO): YES